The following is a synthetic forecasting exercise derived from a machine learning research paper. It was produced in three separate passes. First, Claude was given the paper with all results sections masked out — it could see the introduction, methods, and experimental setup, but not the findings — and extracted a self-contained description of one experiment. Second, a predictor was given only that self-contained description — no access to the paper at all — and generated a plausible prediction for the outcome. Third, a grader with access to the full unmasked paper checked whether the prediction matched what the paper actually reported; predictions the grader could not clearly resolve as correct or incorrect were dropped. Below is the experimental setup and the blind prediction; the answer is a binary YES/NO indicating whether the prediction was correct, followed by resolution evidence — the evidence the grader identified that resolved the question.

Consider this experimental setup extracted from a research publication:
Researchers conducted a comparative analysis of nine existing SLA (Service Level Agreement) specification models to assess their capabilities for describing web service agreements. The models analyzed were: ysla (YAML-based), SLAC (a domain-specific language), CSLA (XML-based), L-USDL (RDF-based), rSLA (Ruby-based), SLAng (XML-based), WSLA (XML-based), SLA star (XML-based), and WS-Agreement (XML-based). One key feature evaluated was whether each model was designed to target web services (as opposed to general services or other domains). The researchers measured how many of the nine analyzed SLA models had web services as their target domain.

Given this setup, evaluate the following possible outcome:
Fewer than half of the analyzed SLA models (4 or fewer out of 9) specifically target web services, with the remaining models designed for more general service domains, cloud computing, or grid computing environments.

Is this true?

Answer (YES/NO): NO